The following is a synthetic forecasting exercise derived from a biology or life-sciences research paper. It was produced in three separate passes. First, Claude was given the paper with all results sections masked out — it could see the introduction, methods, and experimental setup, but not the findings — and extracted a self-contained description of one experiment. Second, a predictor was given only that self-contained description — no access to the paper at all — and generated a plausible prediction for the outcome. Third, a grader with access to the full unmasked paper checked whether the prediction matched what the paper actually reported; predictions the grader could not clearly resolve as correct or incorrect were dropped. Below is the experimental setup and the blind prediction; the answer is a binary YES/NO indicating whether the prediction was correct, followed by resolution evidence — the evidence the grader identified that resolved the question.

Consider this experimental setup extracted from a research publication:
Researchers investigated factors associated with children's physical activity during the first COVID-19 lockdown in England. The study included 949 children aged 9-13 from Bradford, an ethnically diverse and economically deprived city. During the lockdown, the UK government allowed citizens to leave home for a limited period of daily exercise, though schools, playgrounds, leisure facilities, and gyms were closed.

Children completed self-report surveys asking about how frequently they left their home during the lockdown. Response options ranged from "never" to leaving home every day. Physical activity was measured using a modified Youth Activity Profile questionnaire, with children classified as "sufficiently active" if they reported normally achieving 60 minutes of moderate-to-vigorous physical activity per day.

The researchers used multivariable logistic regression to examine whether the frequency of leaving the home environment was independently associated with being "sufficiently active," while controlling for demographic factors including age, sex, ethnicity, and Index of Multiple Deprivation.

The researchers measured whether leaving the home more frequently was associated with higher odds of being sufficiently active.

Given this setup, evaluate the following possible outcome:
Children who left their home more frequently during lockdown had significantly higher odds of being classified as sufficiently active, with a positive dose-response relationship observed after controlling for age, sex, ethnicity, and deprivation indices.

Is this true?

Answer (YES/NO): YES